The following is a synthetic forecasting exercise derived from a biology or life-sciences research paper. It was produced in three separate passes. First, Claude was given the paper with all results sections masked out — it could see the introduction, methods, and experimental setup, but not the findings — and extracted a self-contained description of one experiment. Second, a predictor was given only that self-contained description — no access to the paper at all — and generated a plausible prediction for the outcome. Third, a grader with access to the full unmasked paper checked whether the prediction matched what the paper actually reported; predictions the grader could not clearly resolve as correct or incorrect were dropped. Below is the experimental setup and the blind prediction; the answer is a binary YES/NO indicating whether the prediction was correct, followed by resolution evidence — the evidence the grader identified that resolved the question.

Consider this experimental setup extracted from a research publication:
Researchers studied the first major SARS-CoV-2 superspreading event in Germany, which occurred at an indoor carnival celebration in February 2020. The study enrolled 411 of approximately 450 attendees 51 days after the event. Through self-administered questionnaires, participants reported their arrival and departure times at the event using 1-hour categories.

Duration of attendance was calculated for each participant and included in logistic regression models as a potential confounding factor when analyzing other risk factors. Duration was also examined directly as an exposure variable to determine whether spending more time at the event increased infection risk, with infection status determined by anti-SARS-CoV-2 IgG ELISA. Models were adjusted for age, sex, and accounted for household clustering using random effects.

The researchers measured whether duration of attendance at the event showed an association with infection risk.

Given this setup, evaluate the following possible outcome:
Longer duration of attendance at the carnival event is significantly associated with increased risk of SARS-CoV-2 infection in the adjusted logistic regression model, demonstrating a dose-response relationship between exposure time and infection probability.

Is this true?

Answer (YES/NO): YES